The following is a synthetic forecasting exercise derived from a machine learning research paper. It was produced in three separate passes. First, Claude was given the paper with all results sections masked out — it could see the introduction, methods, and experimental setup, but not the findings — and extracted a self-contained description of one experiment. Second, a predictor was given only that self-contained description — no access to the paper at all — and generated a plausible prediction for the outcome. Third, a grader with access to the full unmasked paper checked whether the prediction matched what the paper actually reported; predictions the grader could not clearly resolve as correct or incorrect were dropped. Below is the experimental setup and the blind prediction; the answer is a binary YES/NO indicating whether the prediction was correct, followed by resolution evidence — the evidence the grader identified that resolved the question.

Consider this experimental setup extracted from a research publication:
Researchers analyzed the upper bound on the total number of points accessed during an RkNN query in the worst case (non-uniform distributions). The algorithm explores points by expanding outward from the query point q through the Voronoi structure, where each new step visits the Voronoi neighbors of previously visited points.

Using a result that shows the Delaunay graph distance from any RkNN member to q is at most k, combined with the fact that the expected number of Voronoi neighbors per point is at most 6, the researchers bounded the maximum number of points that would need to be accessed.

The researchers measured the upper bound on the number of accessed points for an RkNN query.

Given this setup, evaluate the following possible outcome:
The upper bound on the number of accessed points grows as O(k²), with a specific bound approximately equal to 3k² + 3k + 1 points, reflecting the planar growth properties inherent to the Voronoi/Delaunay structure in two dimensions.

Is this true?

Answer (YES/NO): NO